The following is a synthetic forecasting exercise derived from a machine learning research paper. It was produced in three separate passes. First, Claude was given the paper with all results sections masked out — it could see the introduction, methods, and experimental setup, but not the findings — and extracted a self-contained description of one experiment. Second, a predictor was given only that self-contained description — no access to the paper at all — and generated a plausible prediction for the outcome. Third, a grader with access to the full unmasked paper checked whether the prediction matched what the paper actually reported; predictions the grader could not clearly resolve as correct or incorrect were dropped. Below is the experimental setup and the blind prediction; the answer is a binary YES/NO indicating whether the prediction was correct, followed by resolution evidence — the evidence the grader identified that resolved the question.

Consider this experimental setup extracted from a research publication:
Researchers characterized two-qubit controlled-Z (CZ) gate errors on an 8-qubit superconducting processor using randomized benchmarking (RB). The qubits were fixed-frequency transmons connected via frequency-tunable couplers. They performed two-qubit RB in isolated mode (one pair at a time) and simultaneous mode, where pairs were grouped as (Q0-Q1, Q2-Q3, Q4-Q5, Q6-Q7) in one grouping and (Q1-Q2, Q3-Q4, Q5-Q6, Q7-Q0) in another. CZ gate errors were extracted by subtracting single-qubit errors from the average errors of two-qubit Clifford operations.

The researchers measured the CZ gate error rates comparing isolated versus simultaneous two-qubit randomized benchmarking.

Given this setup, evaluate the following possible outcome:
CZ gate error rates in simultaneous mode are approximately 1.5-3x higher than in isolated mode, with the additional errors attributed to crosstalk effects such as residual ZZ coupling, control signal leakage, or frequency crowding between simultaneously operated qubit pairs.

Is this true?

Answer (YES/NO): YES